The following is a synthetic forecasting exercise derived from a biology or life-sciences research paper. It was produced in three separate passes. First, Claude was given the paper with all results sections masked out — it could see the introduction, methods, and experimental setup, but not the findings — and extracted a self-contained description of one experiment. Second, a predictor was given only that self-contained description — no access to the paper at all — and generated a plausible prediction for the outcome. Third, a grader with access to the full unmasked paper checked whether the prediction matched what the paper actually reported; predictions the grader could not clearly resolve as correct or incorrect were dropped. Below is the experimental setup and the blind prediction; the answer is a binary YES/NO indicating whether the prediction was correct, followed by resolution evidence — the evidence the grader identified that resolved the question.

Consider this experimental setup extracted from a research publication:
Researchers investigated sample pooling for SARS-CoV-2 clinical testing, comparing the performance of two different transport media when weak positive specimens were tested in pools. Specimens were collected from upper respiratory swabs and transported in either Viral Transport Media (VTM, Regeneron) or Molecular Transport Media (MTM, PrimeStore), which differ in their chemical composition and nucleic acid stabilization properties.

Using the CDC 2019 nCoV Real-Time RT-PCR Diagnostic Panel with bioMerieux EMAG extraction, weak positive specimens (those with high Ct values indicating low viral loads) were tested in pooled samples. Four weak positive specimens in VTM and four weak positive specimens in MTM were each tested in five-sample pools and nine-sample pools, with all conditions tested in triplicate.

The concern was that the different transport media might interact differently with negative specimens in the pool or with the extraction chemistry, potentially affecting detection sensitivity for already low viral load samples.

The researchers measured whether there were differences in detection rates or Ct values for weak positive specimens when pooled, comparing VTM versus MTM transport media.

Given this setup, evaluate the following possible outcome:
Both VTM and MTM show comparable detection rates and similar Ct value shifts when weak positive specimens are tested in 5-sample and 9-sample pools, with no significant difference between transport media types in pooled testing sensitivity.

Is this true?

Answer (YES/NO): NO